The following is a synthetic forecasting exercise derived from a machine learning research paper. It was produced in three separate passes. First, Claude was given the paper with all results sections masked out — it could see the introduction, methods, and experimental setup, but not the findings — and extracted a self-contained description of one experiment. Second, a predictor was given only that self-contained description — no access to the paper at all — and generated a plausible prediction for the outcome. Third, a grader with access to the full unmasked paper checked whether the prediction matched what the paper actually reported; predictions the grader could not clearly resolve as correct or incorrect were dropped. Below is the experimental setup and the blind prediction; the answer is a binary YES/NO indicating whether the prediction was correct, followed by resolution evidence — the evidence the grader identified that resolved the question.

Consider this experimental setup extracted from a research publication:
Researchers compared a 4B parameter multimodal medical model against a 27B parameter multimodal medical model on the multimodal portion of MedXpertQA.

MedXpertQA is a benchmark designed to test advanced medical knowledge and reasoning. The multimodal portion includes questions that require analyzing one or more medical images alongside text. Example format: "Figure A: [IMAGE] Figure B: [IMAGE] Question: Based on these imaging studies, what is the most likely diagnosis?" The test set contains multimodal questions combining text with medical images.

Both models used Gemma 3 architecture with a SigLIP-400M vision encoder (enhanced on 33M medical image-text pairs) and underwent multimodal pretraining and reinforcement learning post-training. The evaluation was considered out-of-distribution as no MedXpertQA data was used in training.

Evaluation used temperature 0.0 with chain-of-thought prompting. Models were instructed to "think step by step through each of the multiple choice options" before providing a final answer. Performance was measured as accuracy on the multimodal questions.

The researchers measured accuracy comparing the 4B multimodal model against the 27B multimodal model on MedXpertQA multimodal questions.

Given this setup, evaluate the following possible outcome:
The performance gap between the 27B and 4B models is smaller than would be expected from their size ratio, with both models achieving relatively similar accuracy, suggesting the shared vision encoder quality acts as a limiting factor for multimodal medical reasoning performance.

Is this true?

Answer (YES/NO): NO